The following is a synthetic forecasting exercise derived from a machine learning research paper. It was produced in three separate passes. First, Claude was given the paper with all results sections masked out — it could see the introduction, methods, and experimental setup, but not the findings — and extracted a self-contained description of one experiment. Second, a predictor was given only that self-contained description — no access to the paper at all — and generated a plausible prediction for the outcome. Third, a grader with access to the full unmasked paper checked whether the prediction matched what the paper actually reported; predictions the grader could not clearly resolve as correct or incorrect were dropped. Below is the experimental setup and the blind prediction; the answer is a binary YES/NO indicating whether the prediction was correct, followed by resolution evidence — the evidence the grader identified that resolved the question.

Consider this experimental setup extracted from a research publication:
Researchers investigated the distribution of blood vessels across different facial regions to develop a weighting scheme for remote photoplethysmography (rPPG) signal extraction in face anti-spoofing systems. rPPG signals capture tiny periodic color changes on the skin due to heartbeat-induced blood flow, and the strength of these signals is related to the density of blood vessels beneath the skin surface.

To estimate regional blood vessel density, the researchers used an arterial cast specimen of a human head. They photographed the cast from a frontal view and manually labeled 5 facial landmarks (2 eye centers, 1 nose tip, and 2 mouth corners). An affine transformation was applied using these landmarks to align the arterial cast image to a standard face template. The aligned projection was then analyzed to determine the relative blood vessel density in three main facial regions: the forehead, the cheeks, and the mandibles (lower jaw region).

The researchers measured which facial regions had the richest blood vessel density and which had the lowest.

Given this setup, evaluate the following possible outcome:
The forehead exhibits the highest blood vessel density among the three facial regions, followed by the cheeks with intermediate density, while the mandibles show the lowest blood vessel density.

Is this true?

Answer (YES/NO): NO